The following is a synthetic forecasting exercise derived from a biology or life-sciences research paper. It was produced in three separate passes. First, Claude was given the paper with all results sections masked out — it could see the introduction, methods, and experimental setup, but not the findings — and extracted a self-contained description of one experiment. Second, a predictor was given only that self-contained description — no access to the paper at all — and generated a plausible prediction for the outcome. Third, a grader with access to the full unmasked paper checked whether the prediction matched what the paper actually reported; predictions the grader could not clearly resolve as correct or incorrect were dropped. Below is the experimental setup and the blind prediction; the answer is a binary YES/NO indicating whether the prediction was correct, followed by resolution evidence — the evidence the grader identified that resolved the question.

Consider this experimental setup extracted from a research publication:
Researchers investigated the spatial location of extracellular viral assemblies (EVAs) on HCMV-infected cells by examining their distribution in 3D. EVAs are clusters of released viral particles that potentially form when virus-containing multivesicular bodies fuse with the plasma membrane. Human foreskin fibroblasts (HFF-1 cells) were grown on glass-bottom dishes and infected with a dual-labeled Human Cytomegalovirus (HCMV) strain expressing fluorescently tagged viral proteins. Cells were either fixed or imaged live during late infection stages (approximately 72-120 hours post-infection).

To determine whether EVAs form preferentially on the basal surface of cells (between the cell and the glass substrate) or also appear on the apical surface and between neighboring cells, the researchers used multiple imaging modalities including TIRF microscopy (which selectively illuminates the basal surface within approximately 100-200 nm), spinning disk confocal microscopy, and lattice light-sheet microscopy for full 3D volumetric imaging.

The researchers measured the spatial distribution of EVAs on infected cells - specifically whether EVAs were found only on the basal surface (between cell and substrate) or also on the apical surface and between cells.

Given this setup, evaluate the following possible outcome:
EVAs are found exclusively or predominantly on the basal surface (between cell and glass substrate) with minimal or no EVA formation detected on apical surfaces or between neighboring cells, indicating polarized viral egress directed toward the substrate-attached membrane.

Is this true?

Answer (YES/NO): NO